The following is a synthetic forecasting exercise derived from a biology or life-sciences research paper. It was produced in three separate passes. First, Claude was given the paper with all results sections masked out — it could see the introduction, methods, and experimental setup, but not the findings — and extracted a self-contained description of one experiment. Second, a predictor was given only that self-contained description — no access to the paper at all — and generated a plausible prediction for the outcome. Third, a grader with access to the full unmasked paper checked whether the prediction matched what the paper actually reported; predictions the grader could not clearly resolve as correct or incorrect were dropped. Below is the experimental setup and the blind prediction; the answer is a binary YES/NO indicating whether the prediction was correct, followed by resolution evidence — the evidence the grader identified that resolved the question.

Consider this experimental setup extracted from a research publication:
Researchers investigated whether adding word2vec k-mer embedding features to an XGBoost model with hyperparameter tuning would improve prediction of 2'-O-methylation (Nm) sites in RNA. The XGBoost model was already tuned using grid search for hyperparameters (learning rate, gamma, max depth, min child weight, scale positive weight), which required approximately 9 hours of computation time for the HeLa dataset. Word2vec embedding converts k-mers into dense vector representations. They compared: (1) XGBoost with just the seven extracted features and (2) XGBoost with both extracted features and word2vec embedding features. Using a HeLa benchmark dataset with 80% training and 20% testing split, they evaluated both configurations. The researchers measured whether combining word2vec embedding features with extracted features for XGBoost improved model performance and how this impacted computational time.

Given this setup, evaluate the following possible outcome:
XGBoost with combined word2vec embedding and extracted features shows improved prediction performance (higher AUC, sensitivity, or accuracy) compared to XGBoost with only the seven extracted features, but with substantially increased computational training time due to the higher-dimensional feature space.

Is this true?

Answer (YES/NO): YES